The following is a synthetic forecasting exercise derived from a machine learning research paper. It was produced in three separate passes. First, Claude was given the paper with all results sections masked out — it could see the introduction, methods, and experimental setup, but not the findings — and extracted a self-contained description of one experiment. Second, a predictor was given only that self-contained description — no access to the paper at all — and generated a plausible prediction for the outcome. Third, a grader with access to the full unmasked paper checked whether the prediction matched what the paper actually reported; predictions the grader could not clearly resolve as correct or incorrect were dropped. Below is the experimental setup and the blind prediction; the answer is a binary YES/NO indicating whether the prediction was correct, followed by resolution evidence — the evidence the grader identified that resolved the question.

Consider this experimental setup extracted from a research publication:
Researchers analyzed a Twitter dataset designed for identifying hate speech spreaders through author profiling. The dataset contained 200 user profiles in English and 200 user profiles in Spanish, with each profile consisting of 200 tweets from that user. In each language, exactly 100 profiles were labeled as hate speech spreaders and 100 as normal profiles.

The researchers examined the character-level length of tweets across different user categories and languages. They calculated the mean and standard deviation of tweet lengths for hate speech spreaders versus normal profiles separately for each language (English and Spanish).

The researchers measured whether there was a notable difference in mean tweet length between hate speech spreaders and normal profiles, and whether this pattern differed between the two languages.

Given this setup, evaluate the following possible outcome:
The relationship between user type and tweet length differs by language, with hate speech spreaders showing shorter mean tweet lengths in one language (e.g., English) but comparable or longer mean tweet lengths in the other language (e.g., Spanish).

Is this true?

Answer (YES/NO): NO